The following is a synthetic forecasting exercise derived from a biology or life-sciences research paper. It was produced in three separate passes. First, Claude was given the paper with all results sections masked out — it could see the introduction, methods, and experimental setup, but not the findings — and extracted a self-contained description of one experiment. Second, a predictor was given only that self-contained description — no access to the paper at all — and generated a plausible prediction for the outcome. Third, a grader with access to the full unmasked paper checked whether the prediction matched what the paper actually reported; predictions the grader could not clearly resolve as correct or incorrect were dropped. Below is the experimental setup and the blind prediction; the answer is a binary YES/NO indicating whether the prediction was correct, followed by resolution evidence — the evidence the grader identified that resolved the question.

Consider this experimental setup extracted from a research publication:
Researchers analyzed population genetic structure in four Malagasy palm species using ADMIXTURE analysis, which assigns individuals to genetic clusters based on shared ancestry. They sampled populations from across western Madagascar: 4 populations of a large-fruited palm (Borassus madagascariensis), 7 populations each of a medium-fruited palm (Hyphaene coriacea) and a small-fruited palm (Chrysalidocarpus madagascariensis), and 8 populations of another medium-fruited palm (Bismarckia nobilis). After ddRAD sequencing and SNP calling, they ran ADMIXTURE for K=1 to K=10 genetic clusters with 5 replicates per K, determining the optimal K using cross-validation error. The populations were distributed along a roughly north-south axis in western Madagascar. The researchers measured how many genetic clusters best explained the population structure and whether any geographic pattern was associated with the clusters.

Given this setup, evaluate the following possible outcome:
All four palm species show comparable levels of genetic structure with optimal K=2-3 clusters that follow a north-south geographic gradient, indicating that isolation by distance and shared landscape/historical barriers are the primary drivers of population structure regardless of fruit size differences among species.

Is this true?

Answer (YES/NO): NO